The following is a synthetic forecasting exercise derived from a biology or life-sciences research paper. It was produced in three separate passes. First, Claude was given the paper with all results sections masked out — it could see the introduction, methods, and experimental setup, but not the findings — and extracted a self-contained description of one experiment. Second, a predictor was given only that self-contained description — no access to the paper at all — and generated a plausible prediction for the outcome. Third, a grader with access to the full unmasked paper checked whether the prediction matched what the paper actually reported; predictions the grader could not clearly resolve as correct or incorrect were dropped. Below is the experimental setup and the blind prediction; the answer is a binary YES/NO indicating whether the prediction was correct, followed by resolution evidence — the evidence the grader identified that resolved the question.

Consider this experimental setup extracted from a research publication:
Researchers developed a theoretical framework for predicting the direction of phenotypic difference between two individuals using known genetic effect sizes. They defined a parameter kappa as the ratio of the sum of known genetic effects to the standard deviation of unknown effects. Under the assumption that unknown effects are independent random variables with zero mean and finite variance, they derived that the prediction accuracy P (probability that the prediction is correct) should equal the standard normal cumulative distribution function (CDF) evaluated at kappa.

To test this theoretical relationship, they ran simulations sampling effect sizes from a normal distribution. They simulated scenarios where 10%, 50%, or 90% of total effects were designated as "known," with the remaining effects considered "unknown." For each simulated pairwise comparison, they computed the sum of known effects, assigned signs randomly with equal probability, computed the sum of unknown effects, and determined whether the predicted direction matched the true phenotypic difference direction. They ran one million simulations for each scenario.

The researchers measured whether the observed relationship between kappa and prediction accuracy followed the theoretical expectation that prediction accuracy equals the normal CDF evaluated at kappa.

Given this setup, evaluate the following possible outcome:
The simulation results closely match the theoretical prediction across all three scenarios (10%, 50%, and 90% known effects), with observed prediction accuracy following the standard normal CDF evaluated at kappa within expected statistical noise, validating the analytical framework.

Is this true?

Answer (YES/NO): YES